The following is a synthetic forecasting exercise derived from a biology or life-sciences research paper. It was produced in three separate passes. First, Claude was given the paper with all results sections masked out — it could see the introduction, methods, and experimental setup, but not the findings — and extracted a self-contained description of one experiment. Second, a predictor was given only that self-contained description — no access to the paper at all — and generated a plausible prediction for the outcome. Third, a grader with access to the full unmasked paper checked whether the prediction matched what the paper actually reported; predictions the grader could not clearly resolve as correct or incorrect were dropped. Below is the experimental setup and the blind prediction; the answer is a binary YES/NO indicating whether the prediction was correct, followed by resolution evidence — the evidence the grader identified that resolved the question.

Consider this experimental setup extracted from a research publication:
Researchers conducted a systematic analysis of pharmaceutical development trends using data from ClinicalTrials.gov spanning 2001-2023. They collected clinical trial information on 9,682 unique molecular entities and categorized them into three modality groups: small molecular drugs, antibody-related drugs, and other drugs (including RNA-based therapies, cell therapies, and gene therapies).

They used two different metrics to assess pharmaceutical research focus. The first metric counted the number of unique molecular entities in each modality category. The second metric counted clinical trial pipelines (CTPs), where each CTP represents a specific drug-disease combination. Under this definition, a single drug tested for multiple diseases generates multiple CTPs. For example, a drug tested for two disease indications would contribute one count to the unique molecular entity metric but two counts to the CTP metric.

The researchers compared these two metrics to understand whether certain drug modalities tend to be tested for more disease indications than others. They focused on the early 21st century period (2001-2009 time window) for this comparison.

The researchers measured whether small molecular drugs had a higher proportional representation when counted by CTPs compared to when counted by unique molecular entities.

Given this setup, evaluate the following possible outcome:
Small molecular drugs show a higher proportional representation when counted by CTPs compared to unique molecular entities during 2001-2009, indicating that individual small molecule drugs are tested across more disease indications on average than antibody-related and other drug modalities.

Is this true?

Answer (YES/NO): YES